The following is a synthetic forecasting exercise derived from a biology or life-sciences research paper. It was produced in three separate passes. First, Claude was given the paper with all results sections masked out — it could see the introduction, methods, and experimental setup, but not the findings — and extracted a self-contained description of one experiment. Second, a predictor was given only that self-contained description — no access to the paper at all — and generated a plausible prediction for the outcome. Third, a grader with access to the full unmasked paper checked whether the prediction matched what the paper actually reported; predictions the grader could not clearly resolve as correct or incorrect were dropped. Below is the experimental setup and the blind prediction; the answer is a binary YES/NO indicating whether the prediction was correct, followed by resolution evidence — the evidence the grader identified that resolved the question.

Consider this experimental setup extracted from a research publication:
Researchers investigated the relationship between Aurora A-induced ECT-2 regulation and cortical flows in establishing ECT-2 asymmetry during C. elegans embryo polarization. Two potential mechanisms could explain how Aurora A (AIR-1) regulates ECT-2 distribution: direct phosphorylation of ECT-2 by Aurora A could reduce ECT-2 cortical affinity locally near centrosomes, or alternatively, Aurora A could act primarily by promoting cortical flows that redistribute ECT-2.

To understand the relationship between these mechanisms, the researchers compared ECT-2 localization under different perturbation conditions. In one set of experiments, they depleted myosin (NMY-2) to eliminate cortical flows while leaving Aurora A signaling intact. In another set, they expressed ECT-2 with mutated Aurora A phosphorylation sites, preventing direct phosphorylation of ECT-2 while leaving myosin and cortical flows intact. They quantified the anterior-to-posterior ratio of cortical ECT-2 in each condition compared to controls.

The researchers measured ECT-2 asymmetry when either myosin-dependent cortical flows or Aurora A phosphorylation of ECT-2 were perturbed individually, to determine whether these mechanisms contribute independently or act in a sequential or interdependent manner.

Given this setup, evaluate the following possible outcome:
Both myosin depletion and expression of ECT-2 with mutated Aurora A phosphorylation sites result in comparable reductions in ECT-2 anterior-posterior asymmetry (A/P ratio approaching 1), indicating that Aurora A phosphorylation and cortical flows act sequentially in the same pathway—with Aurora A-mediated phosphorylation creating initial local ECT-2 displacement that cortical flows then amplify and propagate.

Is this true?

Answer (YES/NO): NO